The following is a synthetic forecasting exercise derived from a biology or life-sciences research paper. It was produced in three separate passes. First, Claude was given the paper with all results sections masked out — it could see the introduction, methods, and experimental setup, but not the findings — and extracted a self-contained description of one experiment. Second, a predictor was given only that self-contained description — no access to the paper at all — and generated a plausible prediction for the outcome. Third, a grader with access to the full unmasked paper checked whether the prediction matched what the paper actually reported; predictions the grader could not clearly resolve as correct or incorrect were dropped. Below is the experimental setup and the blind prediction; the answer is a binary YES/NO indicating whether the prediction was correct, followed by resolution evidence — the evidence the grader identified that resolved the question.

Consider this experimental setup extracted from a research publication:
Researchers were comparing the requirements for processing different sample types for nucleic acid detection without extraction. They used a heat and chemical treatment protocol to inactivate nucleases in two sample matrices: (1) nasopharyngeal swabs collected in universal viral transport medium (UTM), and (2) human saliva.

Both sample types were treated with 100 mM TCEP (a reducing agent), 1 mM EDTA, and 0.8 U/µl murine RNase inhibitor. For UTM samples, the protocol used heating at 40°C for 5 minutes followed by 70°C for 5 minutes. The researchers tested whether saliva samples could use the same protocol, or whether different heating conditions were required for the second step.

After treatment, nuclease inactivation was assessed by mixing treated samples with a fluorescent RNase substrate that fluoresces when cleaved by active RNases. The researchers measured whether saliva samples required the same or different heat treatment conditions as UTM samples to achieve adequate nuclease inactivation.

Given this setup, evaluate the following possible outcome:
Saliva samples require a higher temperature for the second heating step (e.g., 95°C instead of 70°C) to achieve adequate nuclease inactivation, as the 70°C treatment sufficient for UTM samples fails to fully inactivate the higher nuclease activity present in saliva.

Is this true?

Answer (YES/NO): YES